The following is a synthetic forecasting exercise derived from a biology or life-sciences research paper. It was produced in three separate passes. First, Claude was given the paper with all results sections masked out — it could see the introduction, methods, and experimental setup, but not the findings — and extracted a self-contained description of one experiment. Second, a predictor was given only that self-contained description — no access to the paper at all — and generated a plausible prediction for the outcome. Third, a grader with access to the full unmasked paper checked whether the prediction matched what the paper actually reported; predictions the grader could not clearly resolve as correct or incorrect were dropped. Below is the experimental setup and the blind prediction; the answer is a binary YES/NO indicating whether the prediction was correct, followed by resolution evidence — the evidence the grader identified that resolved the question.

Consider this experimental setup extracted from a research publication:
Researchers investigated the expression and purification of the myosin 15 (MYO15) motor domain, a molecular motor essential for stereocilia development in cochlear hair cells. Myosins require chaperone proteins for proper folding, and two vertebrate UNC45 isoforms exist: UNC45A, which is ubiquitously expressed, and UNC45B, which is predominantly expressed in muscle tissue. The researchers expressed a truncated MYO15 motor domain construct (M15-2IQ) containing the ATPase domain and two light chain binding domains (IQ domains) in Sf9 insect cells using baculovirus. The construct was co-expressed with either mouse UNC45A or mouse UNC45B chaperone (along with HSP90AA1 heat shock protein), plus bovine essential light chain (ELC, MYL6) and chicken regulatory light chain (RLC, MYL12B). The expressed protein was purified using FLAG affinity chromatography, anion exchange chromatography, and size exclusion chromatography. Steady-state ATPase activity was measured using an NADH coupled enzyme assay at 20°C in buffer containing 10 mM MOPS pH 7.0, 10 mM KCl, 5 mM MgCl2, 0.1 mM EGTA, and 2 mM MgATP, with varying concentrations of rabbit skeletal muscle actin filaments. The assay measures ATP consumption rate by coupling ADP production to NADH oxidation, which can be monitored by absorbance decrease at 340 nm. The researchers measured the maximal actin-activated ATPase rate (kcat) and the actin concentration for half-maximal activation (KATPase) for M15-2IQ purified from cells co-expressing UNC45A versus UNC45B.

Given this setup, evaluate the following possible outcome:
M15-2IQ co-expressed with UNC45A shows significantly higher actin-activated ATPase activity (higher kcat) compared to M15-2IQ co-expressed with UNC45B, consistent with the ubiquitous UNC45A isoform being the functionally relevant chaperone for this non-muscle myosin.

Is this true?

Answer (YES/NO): NO